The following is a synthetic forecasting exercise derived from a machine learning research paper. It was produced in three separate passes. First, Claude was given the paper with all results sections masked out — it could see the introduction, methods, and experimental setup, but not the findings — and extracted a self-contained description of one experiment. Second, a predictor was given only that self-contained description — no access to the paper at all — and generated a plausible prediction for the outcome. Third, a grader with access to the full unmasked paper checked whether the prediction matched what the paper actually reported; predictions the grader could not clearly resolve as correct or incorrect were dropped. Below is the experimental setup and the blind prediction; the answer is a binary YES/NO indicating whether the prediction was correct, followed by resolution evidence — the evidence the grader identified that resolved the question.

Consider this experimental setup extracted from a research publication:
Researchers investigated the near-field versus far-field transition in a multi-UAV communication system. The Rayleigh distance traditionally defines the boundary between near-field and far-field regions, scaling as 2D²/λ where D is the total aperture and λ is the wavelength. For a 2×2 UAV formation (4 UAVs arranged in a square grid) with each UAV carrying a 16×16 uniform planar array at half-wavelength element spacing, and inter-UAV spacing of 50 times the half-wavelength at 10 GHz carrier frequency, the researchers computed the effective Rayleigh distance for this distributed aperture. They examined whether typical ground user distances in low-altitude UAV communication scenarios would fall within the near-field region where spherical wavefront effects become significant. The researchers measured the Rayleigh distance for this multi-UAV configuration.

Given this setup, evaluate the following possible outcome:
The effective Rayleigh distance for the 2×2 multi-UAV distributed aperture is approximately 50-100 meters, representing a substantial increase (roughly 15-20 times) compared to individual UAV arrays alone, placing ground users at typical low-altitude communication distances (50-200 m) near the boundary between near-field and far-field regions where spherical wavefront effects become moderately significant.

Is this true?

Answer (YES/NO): NO